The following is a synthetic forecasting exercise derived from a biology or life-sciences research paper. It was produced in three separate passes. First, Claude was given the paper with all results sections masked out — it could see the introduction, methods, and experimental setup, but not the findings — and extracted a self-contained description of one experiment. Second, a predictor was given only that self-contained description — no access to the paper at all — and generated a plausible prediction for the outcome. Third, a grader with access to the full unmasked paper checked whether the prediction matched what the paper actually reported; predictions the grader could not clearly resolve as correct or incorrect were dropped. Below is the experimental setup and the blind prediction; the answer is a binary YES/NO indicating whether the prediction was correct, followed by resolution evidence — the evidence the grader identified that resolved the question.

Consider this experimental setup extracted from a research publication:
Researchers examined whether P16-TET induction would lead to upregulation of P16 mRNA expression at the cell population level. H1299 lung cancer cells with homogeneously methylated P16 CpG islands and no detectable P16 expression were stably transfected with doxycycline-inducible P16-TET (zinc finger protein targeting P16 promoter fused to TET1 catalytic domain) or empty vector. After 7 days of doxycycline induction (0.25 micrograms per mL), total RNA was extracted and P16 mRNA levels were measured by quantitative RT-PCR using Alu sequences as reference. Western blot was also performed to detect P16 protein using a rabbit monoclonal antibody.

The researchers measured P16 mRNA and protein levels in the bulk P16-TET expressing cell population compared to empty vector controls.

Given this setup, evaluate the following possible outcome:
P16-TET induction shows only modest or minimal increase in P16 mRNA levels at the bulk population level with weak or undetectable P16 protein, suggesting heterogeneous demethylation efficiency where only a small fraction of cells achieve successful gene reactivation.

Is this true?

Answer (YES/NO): NO